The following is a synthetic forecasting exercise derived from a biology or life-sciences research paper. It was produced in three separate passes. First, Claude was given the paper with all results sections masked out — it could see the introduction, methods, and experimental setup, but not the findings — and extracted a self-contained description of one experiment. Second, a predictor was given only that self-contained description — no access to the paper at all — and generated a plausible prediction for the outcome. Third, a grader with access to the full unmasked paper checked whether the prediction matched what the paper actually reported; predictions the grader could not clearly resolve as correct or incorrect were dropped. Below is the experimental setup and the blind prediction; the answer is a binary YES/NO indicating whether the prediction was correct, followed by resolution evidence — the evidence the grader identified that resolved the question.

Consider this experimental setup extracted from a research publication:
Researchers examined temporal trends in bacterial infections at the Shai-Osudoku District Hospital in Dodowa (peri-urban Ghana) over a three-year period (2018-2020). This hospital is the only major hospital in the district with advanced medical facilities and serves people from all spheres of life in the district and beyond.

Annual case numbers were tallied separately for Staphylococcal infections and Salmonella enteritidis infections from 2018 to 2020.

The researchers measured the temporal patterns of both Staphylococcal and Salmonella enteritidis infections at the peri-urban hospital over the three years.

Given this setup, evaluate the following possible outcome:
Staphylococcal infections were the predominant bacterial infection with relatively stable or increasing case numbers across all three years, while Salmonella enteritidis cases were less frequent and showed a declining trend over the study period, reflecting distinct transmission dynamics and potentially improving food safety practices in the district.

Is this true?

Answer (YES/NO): NO